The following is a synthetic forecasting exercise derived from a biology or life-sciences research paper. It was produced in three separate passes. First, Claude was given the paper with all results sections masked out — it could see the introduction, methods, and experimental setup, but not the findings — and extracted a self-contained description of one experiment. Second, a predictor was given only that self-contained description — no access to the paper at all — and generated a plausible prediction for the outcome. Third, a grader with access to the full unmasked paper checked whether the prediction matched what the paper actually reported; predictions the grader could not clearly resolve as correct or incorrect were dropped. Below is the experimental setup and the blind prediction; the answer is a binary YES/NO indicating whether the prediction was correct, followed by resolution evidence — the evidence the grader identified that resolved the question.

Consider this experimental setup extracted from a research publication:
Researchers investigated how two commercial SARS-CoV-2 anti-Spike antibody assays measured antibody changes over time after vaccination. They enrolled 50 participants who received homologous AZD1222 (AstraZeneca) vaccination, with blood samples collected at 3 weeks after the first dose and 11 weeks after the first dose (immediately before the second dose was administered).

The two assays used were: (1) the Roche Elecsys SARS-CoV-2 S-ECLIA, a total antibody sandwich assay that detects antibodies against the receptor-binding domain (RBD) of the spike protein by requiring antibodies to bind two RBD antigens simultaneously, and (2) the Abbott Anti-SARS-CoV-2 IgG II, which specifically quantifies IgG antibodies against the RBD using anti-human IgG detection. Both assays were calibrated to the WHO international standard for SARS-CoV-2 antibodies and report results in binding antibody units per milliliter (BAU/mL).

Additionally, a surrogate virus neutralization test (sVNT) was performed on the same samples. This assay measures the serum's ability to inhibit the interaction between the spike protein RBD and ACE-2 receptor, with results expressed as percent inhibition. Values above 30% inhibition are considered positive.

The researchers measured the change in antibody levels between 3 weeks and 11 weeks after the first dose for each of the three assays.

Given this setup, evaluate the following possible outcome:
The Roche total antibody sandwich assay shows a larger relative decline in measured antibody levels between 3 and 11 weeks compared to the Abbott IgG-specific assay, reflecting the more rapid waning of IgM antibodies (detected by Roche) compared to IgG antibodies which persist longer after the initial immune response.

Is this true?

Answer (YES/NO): NO